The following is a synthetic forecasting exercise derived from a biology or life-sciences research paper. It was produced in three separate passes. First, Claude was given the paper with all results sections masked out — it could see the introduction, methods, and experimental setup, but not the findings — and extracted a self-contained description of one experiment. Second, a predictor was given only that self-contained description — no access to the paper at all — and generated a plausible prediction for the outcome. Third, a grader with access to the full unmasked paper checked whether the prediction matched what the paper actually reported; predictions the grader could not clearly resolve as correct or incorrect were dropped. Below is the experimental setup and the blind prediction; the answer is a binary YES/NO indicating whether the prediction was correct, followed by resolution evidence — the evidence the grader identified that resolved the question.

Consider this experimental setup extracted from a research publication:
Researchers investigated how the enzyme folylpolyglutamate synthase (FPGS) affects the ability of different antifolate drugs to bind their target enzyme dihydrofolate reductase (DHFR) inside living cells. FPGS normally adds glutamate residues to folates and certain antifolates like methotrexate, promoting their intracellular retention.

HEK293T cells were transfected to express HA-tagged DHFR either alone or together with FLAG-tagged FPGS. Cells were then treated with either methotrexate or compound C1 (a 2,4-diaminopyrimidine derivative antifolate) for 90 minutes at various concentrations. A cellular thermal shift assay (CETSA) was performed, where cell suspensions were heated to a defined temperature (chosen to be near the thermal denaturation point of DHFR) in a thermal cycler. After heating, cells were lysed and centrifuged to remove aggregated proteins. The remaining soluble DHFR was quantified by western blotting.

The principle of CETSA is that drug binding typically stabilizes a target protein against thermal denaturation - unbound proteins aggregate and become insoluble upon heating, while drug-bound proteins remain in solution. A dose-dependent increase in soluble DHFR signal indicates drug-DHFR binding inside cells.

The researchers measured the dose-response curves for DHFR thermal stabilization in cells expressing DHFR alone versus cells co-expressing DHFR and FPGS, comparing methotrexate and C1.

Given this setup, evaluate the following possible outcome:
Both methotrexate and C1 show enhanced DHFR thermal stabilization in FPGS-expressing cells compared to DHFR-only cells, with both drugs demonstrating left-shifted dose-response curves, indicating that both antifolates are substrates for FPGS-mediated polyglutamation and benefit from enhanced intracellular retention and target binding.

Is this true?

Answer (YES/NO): NO